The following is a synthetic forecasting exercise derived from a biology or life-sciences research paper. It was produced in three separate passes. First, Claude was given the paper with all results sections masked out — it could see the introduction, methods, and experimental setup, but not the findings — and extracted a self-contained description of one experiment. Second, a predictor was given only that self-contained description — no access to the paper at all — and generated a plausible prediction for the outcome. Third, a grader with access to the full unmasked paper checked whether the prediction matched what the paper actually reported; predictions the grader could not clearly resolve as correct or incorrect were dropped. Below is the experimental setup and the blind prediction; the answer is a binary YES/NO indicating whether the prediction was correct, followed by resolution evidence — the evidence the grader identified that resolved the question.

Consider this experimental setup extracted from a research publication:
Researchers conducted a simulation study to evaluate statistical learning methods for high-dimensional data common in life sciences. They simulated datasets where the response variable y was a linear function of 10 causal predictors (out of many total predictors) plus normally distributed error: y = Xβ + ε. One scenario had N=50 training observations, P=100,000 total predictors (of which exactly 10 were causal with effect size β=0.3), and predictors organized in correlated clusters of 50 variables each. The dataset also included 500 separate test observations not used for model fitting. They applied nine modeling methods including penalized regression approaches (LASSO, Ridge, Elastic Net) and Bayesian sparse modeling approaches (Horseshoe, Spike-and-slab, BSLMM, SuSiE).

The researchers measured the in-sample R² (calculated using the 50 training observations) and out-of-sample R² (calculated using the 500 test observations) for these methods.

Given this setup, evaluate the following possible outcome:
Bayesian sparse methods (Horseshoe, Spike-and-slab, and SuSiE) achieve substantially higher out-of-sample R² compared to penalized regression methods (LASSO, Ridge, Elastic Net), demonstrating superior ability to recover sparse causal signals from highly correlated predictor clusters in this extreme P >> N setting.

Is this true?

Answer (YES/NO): NO